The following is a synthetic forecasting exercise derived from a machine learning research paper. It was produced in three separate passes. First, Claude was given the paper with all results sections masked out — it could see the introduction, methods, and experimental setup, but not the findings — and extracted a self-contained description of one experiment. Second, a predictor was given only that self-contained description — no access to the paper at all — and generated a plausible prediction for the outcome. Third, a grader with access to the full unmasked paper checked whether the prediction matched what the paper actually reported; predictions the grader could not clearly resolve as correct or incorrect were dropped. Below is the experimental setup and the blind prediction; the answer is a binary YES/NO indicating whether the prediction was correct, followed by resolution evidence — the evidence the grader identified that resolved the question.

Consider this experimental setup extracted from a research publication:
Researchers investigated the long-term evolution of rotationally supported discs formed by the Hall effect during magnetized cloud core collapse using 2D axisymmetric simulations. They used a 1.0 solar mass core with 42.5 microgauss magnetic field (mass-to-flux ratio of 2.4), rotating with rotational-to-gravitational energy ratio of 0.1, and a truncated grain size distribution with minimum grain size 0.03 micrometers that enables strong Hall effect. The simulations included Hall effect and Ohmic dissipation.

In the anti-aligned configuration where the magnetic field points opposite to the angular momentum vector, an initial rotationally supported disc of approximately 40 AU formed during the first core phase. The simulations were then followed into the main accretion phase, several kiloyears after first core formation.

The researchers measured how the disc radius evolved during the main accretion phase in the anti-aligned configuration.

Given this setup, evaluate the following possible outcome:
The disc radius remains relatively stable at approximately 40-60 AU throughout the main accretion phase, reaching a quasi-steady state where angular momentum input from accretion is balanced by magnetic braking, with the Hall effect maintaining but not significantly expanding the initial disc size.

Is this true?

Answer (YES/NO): NO